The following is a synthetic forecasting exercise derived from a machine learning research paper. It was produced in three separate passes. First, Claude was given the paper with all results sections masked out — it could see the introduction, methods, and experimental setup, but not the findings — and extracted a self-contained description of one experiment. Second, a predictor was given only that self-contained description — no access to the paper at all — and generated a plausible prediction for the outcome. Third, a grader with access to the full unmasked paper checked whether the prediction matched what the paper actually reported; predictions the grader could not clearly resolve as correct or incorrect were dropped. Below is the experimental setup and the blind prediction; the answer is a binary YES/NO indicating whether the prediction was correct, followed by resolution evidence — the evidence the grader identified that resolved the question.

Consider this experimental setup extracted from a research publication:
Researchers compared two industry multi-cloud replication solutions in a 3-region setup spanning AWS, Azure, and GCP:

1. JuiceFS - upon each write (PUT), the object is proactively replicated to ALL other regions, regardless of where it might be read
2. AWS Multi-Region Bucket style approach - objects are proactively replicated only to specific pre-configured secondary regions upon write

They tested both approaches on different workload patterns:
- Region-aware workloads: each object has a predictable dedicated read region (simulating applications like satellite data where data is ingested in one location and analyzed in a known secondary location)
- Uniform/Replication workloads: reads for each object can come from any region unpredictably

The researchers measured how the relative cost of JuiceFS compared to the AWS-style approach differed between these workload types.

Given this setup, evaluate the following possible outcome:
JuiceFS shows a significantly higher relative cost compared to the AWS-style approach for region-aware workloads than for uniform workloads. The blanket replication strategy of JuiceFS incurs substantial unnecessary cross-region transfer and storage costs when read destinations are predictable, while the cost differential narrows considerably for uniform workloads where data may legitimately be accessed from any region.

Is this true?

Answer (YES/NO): NO